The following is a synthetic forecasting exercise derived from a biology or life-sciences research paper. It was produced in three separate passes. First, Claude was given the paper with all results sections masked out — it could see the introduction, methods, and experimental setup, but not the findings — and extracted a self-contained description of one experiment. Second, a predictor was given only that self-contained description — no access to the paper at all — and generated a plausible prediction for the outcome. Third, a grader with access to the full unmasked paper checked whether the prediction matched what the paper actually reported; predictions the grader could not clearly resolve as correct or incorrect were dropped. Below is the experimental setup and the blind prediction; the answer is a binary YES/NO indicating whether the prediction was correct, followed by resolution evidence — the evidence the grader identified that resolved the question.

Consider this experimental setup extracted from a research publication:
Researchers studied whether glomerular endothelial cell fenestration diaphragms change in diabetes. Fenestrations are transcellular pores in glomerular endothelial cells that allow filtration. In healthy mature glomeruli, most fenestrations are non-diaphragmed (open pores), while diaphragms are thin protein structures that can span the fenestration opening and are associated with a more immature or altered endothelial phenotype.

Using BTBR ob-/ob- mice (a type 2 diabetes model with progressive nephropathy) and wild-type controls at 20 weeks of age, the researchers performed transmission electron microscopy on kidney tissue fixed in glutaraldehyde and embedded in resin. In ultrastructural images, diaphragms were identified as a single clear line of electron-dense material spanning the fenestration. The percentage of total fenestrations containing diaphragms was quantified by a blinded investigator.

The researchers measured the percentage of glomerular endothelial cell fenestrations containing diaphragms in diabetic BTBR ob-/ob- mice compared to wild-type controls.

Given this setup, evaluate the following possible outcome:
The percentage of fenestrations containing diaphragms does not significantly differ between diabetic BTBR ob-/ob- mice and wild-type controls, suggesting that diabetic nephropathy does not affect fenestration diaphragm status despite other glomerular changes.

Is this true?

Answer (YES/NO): NO